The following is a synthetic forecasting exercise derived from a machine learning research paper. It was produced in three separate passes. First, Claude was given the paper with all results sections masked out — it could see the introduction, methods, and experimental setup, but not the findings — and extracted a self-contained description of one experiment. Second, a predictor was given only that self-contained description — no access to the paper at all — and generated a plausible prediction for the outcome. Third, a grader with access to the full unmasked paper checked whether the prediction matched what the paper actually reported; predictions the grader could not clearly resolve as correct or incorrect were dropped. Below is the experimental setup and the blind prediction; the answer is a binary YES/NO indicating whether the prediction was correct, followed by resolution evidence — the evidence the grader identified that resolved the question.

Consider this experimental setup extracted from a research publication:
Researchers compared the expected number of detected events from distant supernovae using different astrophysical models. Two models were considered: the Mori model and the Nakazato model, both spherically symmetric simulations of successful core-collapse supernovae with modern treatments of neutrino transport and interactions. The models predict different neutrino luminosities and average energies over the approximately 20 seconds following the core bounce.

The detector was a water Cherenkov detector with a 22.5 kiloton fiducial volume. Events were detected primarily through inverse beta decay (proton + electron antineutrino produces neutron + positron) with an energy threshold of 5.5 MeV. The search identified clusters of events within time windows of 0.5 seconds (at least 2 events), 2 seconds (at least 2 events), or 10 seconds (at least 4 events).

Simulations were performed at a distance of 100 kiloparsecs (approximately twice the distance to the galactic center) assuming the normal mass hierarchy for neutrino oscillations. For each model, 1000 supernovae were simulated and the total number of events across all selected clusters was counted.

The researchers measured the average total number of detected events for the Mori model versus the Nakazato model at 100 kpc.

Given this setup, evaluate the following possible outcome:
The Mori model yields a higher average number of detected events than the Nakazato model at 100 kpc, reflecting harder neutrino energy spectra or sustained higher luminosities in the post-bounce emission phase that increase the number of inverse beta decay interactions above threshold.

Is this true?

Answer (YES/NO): NO